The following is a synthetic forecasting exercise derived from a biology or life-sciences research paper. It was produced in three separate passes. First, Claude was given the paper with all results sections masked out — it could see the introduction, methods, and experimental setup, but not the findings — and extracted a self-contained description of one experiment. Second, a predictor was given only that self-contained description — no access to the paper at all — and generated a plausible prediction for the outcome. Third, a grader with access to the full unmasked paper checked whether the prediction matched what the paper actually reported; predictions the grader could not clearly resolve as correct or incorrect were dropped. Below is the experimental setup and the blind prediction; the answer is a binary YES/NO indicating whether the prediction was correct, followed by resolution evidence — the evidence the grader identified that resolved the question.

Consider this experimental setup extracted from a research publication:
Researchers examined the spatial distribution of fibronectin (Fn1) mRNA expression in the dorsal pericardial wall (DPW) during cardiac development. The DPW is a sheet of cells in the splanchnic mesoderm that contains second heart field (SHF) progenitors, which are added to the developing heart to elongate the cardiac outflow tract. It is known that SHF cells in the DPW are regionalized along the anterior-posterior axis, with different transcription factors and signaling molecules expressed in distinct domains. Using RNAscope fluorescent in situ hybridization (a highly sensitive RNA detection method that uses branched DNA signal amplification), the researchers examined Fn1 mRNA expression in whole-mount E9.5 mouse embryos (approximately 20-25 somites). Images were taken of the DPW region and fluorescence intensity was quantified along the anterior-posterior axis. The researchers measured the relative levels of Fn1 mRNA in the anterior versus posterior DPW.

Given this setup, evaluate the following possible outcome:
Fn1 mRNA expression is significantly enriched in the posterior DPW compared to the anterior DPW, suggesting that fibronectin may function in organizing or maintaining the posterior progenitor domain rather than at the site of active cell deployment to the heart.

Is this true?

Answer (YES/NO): NO